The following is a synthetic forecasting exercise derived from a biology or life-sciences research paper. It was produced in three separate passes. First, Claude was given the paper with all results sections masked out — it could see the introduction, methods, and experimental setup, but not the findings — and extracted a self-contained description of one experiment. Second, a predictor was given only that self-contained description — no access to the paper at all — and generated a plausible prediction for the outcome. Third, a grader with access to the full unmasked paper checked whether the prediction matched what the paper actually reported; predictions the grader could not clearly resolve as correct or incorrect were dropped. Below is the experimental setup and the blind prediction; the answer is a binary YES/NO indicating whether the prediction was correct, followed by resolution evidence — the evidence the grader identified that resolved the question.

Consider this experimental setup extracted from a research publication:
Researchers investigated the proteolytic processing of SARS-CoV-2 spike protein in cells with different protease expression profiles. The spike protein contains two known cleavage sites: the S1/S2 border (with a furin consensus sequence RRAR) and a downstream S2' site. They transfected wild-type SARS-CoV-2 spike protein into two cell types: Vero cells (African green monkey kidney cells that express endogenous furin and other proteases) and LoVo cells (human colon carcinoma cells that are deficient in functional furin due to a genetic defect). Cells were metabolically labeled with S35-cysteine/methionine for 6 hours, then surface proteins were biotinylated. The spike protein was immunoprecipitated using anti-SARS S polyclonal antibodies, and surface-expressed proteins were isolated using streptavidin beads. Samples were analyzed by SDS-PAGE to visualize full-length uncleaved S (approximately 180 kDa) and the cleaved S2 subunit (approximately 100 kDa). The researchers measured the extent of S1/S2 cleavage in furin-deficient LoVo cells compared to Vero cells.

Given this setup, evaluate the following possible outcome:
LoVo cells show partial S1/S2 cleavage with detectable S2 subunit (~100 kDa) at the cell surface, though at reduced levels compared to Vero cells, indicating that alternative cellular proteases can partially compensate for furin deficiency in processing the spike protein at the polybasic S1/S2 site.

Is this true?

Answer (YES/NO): YES